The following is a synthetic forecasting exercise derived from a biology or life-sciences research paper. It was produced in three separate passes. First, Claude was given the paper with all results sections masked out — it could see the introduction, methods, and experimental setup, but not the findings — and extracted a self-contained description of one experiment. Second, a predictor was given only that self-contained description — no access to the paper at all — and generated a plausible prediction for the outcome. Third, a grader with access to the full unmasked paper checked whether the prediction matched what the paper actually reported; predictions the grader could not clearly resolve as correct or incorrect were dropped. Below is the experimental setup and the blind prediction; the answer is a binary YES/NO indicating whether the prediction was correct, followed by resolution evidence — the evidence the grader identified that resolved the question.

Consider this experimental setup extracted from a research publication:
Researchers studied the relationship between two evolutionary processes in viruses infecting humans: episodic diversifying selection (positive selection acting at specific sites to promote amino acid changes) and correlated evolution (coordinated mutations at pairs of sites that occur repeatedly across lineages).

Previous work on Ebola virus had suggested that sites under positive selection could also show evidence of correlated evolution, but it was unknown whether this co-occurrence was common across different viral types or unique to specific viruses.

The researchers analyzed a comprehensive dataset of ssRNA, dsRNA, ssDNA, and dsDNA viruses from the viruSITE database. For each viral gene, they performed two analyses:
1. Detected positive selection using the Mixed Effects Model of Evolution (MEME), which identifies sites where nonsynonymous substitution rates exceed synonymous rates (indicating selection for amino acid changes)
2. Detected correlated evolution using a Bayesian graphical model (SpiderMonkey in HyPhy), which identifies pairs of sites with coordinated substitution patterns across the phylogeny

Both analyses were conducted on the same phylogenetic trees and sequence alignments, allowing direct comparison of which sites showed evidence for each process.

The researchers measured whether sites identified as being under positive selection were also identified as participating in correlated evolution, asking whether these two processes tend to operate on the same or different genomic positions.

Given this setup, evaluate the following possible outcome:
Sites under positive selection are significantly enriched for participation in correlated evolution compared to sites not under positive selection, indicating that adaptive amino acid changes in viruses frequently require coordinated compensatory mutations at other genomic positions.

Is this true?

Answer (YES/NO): YES